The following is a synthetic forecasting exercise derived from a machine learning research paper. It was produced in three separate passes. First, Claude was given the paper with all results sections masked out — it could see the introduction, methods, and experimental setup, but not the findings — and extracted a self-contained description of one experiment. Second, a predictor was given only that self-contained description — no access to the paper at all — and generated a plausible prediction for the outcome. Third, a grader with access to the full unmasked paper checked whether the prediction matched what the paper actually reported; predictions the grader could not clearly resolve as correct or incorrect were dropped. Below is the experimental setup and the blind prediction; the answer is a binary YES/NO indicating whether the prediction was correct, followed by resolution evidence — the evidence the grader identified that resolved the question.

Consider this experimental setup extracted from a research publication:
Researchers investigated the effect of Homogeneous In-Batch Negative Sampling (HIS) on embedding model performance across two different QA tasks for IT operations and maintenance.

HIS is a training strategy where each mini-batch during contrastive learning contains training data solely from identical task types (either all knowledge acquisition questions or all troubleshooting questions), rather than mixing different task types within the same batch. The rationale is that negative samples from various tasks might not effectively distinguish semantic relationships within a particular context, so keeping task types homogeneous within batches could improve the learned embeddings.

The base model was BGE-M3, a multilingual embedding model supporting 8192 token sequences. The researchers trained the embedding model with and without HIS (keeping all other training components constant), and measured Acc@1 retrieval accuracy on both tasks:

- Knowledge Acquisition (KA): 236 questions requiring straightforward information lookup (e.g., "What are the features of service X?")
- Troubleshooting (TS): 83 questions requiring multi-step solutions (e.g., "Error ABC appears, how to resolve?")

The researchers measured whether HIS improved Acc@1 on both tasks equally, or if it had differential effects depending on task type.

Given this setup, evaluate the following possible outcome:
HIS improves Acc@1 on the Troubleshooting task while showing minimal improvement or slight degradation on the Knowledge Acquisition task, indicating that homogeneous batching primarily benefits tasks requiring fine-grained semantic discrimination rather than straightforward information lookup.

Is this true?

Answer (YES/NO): YES